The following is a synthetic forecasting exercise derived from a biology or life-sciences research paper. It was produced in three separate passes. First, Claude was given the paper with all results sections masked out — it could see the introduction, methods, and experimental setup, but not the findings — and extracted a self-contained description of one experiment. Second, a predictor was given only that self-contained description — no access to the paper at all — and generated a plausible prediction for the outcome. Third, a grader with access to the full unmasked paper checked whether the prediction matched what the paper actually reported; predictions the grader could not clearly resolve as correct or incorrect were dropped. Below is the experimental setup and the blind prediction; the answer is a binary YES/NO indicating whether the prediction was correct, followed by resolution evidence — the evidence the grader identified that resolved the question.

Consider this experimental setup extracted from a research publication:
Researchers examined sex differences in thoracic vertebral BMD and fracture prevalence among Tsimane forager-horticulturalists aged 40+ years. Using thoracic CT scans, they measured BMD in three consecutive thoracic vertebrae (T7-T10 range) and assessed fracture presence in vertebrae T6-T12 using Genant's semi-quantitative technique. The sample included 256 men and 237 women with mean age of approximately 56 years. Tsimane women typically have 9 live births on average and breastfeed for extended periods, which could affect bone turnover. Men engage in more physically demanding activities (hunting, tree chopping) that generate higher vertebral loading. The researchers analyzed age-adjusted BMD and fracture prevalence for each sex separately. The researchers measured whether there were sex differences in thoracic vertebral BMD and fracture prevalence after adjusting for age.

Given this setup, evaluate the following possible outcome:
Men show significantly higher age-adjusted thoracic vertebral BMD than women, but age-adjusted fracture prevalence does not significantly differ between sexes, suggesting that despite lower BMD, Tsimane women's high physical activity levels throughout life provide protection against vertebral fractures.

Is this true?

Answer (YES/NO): NO